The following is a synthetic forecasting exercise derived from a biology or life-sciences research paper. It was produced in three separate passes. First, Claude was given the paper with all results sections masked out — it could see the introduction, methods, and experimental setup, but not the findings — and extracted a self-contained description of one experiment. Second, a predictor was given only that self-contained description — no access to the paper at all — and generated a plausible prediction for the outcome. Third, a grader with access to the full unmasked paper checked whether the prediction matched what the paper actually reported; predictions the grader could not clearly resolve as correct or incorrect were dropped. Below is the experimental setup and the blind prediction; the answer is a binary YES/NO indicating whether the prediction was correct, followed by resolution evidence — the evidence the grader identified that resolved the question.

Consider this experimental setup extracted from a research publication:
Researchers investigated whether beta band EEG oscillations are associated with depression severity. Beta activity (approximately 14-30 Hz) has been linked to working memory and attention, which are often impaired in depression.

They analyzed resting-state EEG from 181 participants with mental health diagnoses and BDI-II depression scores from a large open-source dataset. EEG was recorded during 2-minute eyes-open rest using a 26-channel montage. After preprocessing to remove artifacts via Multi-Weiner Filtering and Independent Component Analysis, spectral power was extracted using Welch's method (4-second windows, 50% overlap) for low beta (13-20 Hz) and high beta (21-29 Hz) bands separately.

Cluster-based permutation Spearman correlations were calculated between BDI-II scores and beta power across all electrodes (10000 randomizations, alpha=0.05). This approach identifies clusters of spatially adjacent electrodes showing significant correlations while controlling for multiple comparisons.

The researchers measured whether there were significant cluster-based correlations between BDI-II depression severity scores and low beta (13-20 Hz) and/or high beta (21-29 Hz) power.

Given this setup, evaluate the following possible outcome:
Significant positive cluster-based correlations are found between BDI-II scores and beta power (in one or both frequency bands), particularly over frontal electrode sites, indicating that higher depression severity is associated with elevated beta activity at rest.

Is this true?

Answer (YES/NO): NO